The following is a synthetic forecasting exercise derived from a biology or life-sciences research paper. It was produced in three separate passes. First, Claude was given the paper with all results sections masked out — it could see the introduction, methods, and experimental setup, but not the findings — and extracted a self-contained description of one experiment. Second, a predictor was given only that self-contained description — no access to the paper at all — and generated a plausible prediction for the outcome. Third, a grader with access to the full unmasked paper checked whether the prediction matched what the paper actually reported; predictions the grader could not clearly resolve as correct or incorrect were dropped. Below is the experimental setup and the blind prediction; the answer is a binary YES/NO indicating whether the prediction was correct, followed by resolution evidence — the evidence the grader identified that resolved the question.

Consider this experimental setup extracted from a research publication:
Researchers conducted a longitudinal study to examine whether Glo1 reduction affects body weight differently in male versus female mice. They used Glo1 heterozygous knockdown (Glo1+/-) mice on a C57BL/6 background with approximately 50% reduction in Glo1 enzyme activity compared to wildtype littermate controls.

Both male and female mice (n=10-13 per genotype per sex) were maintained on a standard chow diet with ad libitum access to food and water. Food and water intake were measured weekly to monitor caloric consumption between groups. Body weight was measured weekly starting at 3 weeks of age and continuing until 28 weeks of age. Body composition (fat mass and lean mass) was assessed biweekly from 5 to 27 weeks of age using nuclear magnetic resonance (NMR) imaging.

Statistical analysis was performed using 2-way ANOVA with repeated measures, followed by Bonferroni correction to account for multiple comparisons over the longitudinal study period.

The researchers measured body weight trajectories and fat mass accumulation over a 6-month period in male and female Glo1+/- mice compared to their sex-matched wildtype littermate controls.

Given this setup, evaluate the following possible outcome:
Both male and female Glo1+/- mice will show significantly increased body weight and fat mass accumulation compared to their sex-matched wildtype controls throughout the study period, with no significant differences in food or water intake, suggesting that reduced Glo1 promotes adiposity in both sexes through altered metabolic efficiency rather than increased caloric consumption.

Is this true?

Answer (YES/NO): NO